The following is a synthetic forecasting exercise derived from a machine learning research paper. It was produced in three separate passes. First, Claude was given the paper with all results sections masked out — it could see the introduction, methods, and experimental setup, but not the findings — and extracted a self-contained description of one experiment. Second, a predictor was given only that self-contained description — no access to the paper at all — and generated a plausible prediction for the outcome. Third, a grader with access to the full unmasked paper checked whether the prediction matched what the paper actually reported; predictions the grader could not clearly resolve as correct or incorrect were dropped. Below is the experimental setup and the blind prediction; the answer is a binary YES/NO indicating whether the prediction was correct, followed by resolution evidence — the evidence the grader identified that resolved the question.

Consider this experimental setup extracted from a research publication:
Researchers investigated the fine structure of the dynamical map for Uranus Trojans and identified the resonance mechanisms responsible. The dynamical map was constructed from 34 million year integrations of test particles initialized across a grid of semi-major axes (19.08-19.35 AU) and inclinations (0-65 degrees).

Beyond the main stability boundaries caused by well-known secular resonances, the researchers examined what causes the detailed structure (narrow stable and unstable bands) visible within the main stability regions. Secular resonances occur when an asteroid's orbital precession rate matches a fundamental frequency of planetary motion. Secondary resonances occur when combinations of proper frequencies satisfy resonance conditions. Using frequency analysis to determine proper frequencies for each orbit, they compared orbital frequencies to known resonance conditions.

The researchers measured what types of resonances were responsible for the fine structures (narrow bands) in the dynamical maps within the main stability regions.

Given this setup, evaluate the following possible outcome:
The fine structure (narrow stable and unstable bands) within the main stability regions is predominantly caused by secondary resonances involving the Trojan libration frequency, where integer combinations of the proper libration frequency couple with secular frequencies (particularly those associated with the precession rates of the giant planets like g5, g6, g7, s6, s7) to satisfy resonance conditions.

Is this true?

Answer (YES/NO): NO